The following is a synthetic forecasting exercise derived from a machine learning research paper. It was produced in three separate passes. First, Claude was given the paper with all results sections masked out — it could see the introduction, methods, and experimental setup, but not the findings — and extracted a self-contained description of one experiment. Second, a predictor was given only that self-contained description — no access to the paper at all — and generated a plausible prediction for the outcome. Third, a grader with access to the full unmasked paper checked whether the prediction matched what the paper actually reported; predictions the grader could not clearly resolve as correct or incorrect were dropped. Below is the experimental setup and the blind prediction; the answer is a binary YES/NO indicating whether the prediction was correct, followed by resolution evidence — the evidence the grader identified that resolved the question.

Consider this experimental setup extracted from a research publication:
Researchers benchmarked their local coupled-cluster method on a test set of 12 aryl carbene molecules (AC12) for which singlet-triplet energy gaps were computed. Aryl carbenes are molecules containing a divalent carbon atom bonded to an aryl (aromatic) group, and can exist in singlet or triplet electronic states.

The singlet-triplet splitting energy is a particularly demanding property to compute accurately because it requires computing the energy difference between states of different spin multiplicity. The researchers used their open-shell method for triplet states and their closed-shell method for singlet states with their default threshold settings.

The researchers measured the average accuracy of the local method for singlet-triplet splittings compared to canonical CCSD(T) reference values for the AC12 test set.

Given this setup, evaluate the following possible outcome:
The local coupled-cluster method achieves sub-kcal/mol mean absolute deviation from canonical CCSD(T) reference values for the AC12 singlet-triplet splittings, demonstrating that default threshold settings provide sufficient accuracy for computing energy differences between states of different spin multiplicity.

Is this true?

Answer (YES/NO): YES